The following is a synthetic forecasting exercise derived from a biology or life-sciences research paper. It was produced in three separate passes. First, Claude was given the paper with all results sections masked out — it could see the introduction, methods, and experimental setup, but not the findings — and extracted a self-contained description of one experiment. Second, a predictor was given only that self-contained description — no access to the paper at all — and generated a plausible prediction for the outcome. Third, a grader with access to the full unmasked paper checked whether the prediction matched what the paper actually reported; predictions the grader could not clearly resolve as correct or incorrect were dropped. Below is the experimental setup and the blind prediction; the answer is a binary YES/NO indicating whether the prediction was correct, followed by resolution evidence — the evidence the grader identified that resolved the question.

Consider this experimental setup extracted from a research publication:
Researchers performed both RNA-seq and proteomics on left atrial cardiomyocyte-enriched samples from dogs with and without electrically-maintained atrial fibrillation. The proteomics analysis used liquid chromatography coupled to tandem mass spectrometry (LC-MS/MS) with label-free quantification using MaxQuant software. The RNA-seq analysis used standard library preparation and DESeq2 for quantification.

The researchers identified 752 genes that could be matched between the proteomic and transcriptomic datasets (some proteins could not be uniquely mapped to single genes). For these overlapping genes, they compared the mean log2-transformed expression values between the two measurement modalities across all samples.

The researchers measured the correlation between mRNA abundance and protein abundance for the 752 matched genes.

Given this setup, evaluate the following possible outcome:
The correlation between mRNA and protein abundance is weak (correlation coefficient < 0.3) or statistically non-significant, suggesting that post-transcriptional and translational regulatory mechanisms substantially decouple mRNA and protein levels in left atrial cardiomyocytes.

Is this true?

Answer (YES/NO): NO